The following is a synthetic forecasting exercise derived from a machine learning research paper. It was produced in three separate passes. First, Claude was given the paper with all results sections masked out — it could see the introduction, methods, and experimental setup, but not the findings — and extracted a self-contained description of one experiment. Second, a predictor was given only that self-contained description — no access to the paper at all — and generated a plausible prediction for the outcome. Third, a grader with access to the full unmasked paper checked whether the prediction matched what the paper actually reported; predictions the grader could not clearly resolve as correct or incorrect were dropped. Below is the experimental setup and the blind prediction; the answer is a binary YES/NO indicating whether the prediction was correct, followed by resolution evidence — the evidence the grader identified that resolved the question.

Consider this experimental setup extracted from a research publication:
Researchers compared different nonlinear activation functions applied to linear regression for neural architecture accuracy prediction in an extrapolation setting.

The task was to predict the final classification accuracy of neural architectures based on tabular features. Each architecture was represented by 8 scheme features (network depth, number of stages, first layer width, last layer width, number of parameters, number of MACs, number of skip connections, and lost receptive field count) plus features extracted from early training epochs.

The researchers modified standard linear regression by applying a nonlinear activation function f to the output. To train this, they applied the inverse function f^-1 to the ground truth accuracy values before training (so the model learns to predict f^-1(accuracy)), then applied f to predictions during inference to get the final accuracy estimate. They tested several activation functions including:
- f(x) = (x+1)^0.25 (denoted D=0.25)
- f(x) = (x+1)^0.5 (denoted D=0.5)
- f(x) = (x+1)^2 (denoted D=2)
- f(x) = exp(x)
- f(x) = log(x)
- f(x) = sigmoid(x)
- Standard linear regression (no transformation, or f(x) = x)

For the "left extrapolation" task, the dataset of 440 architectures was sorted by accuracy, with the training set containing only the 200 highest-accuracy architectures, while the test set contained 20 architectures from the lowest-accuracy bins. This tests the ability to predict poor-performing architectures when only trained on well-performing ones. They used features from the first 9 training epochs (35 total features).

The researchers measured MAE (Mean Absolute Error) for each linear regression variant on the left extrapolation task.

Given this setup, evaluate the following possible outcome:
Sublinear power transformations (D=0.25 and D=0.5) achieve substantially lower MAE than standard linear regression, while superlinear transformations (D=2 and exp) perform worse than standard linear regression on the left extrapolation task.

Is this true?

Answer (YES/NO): NO